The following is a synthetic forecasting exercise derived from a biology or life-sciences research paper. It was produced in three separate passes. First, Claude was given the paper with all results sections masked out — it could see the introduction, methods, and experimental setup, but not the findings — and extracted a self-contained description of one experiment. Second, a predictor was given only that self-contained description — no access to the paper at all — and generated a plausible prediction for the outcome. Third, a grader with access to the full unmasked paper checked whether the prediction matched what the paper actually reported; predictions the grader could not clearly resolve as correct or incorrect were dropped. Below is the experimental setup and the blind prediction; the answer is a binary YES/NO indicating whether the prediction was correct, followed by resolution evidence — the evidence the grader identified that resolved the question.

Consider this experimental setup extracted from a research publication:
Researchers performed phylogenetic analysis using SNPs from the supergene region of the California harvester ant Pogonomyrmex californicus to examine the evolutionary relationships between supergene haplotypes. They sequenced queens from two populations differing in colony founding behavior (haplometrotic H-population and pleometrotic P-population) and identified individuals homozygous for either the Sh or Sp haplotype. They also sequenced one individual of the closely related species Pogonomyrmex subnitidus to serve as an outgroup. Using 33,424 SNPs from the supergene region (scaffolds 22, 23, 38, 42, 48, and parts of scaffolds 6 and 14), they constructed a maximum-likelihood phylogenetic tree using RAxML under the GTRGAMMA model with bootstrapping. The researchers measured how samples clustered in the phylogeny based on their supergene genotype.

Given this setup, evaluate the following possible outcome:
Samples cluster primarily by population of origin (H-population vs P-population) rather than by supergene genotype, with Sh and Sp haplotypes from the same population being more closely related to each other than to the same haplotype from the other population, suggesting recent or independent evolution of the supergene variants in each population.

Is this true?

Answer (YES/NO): NO